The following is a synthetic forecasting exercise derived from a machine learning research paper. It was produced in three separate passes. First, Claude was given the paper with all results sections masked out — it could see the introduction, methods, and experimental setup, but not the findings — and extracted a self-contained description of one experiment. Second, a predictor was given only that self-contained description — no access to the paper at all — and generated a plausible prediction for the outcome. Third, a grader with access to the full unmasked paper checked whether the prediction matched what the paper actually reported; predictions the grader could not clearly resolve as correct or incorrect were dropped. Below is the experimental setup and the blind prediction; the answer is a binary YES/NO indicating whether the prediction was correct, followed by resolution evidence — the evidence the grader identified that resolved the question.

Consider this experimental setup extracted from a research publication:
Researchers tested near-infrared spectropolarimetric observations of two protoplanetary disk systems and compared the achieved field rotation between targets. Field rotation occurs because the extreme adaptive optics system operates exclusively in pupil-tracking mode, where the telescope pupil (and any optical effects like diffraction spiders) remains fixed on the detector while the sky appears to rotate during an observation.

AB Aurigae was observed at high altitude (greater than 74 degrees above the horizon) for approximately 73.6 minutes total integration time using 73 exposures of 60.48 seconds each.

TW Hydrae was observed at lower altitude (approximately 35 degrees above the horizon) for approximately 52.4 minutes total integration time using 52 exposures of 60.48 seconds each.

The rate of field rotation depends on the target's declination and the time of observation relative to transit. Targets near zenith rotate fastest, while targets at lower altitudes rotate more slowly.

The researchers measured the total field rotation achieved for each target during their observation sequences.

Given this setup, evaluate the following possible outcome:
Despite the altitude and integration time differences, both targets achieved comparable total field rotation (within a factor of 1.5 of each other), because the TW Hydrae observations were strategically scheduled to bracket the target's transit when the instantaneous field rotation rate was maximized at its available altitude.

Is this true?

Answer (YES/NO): NO